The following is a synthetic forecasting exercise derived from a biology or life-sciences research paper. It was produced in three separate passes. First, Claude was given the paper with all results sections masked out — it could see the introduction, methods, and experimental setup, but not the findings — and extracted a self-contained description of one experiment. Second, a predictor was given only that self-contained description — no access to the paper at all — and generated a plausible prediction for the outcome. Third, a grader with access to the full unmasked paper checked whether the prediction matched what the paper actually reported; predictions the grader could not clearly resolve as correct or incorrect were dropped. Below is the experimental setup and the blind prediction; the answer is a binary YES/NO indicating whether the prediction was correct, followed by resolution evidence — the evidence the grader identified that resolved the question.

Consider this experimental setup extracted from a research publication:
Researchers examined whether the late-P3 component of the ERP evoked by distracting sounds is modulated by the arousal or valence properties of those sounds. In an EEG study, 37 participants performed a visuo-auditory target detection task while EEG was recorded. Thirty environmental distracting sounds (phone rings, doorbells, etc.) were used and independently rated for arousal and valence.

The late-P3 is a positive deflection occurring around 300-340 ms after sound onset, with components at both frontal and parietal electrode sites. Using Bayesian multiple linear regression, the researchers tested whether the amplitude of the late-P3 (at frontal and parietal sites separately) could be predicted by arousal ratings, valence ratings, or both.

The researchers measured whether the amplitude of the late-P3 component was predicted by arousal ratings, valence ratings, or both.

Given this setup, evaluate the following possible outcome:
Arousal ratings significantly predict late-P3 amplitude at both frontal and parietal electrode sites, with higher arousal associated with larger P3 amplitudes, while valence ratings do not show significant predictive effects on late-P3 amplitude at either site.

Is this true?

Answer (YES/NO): NO